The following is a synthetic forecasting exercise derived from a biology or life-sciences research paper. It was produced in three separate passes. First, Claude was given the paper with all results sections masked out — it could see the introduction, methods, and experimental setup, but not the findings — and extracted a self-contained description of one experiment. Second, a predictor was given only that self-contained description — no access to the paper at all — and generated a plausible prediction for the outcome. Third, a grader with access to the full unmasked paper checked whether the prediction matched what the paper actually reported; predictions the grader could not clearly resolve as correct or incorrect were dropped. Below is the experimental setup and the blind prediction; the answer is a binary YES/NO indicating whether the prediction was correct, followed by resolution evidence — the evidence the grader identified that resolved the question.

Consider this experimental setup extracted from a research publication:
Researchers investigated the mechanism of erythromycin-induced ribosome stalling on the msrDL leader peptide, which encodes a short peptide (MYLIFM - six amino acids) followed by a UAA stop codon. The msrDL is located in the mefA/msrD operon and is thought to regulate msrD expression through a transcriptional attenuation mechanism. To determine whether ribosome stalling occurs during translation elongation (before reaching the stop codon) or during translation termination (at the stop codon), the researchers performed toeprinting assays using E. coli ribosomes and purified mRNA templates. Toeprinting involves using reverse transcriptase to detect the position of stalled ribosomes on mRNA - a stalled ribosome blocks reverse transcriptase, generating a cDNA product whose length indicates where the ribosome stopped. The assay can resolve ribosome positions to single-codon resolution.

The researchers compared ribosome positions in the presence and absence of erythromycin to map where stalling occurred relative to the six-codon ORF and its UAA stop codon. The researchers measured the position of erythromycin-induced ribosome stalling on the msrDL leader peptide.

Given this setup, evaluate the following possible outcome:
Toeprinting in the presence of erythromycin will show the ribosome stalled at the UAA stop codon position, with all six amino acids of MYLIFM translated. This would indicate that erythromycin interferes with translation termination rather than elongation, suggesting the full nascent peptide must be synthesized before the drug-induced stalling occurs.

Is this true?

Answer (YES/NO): YES